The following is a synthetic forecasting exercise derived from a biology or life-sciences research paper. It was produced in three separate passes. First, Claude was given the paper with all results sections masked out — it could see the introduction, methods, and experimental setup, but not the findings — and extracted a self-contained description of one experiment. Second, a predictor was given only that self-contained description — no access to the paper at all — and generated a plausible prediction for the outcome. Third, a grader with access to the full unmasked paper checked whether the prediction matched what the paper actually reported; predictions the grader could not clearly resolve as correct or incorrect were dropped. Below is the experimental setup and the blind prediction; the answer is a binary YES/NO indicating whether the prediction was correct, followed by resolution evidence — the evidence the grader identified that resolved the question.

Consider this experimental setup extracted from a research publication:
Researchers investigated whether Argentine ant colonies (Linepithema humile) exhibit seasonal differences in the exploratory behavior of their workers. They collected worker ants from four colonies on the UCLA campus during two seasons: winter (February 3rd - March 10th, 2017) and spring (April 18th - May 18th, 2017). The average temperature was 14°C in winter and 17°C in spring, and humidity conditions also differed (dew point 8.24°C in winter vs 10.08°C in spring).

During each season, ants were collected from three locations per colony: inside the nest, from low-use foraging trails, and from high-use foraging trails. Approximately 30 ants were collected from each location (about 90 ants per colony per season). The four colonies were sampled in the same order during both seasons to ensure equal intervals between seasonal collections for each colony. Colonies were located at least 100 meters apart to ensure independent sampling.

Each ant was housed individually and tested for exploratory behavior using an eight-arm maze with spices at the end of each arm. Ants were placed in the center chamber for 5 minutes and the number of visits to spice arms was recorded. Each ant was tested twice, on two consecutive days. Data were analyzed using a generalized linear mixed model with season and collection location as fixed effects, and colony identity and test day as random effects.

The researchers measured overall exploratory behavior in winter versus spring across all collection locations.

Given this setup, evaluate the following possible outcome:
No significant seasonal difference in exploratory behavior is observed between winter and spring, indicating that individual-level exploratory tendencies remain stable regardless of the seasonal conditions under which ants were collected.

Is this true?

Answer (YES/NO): NO